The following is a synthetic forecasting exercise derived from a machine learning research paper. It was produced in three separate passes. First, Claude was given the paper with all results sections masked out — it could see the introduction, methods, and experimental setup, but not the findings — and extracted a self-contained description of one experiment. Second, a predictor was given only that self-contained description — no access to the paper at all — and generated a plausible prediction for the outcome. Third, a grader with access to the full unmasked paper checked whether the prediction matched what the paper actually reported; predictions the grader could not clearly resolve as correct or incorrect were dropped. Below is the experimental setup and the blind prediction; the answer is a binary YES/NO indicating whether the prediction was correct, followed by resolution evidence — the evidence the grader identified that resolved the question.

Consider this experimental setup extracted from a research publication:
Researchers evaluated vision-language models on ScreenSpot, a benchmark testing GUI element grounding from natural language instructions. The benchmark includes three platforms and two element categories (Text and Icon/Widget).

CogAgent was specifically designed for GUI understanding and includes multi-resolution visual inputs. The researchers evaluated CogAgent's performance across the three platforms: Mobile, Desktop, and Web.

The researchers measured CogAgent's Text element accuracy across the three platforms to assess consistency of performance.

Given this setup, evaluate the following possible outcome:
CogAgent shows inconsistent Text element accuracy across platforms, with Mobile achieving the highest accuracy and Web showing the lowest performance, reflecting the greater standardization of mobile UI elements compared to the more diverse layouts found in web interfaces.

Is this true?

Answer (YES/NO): NO